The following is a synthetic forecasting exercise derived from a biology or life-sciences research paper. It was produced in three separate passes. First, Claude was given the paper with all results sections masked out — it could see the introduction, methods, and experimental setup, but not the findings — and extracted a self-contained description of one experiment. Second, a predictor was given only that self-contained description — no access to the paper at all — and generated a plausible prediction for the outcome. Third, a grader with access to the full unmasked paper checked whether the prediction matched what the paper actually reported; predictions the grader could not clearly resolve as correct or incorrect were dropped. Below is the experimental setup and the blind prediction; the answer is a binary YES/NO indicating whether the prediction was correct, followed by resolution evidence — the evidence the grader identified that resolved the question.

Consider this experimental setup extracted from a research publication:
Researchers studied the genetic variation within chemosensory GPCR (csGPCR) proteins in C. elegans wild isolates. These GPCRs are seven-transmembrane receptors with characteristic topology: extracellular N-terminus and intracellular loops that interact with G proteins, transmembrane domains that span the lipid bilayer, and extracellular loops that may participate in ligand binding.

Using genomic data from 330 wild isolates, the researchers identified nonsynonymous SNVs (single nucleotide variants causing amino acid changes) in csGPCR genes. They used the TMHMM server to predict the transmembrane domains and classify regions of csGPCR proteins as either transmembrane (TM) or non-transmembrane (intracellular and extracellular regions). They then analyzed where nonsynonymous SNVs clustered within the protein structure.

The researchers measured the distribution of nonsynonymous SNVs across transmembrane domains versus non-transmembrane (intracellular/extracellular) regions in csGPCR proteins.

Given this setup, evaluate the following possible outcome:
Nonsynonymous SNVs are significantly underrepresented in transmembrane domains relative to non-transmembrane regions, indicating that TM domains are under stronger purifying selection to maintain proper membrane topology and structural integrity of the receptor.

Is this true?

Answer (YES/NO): YES